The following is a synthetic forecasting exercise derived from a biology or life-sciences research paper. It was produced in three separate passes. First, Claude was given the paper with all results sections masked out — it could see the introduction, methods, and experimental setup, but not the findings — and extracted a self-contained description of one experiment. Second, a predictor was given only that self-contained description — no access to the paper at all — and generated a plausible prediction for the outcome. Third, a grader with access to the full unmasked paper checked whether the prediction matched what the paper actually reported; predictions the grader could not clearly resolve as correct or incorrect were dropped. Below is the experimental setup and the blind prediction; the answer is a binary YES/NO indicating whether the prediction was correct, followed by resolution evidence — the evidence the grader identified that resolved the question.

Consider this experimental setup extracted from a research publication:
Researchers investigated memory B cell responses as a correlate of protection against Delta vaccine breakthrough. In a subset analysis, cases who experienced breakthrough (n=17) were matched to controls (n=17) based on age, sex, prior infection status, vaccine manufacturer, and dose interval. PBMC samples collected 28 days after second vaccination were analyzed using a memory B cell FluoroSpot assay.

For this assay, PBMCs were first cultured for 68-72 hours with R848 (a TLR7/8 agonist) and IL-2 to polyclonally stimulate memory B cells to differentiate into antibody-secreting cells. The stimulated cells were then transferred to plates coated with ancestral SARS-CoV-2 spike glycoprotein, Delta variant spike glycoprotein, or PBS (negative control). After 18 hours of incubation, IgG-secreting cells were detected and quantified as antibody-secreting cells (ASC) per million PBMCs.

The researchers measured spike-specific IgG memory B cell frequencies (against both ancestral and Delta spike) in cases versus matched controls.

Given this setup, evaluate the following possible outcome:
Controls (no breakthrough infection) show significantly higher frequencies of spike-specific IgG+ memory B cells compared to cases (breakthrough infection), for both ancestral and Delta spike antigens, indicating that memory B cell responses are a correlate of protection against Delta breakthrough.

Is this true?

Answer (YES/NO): NO